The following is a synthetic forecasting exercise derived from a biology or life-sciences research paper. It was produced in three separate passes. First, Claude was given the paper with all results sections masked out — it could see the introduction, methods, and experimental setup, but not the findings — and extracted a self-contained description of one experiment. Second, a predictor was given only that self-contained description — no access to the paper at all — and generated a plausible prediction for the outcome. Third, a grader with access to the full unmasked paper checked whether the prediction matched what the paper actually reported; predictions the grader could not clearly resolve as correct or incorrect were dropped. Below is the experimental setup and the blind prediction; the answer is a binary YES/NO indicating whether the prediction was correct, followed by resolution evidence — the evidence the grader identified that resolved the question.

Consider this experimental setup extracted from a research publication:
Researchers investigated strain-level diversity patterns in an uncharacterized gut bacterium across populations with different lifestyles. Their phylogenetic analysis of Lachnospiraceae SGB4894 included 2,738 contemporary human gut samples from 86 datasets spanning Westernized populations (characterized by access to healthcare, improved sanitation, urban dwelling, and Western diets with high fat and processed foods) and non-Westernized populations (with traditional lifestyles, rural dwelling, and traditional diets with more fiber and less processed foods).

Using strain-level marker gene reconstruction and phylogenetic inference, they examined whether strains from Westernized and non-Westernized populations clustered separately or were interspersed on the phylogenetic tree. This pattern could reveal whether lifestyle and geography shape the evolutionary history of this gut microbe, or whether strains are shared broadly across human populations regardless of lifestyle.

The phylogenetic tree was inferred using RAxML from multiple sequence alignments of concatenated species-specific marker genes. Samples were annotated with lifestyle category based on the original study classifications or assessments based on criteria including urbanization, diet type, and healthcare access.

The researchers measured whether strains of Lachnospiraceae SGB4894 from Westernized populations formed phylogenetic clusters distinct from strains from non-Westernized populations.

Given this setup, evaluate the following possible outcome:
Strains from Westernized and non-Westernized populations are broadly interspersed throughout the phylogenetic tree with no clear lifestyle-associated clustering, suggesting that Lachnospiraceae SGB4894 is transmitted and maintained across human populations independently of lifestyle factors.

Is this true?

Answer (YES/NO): NO